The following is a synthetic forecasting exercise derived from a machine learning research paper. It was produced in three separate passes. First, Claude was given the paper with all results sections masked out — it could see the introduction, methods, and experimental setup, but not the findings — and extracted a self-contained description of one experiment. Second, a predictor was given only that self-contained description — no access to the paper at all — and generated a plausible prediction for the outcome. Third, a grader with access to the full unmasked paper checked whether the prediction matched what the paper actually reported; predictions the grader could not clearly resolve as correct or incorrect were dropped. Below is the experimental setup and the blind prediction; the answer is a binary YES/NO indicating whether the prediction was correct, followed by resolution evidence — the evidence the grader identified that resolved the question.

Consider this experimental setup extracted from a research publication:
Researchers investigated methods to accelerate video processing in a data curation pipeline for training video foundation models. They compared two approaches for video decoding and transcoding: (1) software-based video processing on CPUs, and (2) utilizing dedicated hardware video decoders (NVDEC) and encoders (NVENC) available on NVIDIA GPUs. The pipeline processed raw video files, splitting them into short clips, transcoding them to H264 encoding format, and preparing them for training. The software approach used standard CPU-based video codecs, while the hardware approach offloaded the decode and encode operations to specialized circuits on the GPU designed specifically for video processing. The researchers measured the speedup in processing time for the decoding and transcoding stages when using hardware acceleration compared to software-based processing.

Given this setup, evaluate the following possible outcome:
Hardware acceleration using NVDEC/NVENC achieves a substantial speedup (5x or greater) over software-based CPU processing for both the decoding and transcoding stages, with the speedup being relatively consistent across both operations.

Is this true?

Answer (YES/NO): NO